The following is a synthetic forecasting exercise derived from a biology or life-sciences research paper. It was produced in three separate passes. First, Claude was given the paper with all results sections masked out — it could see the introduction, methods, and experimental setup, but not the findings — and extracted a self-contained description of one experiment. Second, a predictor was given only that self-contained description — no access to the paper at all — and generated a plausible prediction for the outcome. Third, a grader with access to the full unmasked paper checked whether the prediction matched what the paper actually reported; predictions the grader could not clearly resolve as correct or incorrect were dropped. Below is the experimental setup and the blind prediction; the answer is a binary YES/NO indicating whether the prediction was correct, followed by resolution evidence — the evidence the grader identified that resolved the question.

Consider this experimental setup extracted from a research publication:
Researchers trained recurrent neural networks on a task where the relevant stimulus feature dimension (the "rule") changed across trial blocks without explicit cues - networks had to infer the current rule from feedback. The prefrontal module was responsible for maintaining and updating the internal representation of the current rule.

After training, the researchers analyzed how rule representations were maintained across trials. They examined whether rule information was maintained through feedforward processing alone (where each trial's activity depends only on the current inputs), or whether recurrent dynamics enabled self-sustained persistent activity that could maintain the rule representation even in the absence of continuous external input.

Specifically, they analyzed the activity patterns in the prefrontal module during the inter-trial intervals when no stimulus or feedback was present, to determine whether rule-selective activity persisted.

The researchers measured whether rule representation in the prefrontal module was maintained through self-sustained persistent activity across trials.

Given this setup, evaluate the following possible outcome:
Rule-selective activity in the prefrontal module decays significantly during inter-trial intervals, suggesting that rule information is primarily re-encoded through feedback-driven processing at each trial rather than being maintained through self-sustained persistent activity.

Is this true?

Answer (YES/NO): NO